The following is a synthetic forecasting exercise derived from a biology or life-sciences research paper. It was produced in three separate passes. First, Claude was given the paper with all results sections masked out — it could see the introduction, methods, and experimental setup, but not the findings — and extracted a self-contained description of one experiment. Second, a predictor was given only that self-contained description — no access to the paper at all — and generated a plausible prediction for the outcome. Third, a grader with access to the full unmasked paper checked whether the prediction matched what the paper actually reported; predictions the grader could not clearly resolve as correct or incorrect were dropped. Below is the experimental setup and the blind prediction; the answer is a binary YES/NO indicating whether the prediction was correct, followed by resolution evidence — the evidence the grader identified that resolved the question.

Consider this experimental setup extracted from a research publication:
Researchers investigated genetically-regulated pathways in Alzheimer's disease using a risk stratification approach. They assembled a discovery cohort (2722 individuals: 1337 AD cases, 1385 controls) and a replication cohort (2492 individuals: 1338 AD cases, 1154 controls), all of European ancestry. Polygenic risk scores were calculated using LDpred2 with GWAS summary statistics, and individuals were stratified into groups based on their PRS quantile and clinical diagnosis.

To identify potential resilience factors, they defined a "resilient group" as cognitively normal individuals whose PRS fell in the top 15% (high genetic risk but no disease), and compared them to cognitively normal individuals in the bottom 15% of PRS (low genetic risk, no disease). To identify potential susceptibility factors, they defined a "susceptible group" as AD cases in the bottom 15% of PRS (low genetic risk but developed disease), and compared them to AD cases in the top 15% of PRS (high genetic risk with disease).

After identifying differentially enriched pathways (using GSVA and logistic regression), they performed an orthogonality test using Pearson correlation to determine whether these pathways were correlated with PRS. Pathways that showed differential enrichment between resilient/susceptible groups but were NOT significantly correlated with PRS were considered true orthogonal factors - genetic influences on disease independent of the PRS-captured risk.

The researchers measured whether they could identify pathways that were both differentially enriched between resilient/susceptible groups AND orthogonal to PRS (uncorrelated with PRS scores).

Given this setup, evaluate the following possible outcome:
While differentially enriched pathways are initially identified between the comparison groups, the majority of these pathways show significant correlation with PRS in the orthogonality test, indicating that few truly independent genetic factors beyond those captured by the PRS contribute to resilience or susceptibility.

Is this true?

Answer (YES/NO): NO